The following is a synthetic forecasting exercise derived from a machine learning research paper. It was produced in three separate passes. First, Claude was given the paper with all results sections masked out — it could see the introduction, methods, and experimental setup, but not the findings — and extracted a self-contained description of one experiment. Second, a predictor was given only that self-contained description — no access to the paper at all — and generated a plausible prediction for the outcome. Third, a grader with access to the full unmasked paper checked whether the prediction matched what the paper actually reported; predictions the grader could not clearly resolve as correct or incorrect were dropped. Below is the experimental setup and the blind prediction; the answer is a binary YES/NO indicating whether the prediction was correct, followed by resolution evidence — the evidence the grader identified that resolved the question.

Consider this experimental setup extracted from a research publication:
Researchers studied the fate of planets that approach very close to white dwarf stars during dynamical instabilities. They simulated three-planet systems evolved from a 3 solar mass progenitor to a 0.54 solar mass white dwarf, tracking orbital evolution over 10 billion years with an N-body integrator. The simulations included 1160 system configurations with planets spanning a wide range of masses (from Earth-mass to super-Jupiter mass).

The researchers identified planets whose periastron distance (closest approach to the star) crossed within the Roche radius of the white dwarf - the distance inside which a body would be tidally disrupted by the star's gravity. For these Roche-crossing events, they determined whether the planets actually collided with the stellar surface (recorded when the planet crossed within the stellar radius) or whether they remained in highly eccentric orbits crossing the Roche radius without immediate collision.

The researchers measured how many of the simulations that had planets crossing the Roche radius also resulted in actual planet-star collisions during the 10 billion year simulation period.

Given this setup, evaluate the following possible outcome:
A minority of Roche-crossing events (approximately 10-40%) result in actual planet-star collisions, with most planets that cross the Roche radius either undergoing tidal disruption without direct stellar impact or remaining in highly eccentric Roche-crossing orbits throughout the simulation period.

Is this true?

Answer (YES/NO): NO